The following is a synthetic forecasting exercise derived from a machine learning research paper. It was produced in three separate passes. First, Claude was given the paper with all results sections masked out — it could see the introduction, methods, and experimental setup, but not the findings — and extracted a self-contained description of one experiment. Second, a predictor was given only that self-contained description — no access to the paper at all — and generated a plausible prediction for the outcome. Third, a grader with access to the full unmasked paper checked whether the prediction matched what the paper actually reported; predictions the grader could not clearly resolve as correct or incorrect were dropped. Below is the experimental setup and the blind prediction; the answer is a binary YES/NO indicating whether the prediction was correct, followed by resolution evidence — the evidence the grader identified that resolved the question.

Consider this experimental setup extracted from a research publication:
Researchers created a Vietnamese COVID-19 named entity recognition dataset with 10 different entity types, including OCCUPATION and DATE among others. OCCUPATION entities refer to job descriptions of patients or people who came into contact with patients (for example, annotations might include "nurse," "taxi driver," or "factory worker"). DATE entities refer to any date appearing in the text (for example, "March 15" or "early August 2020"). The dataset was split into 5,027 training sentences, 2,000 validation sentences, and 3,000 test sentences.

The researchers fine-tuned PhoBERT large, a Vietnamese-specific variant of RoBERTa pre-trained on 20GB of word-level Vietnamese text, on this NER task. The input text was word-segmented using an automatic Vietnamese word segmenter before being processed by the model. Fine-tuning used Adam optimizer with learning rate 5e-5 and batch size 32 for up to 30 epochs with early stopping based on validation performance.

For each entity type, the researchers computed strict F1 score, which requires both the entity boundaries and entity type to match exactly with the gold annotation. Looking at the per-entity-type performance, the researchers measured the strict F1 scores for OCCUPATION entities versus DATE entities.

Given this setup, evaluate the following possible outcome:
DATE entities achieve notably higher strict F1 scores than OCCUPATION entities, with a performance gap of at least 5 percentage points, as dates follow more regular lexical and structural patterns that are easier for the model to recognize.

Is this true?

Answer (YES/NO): YES